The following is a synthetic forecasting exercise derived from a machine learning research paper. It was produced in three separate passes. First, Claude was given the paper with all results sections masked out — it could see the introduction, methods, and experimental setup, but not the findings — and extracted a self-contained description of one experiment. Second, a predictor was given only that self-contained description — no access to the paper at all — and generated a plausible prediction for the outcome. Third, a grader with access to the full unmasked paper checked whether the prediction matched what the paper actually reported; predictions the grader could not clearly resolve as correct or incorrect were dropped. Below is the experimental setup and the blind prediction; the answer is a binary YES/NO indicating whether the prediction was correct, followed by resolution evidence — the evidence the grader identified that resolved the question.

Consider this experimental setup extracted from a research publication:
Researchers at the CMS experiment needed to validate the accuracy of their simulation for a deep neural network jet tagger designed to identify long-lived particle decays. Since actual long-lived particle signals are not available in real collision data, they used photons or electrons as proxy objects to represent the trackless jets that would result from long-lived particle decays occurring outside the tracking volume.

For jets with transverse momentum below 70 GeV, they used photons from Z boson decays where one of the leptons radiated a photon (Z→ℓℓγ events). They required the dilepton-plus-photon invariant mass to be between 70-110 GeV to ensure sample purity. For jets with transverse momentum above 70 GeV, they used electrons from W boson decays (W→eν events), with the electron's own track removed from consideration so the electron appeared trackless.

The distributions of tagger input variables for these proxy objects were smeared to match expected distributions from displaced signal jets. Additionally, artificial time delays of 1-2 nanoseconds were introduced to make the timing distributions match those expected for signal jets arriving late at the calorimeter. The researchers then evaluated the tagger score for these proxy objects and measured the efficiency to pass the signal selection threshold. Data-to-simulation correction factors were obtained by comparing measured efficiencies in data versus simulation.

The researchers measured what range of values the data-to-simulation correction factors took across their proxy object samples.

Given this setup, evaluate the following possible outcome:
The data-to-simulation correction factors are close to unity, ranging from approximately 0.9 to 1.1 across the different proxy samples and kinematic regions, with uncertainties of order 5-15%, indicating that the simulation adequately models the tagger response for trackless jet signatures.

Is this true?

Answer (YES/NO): YES